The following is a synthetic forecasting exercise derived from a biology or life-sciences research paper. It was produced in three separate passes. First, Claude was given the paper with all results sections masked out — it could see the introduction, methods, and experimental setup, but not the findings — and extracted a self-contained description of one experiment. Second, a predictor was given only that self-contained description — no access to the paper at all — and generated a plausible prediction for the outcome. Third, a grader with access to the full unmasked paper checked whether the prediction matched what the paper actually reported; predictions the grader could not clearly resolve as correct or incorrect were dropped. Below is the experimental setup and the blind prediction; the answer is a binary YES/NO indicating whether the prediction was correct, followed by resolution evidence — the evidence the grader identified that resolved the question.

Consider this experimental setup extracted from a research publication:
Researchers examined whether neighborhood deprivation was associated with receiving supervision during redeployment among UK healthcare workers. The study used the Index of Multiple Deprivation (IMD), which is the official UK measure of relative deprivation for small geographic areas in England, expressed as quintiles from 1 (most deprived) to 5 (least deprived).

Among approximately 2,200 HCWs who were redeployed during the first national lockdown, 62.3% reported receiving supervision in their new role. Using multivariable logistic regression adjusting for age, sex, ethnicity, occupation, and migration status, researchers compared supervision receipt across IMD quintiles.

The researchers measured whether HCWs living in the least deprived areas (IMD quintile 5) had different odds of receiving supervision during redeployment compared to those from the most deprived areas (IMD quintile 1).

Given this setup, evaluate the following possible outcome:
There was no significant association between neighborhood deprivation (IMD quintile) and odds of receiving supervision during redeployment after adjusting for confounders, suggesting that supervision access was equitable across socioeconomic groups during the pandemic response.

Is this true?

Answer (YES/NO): NO